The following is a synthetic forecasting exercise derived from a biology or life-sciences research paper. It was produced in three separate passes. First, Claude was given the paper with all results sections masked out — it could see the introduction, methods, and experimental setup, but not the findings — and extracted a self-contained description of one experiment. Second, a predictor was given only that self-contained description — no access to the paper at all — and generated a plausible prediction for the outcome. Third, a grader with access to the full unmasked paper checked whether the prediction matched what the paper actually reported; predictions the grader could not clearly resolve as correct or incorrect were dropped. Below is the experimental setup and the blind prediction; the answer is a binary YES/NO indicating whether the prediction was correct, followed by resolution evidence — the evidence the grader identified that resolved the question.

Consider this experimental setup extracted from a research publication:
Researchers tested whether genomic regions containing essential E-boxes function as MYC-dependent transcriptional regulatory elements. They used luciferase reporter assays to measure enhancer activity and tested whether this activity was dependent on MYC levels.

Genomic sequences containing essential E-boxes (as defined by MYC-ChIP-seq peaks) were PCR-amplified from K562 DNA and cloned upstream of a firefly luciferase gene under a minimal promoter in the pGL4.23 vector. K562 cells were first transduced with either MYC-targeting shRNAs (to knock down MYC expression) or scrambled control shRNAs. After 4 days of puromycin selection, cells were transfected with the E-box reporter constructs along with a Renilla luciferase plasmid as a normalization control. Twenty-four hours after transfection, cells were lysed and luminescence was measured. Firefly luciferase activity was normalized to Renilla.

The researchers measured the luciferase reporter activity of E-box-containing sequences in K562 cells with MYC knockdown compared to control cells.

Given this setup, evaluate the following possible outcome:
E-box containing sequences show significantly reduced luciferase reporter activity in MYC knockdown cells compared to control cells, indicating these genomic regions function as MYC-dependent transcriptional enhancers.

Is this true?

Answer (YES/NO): YES